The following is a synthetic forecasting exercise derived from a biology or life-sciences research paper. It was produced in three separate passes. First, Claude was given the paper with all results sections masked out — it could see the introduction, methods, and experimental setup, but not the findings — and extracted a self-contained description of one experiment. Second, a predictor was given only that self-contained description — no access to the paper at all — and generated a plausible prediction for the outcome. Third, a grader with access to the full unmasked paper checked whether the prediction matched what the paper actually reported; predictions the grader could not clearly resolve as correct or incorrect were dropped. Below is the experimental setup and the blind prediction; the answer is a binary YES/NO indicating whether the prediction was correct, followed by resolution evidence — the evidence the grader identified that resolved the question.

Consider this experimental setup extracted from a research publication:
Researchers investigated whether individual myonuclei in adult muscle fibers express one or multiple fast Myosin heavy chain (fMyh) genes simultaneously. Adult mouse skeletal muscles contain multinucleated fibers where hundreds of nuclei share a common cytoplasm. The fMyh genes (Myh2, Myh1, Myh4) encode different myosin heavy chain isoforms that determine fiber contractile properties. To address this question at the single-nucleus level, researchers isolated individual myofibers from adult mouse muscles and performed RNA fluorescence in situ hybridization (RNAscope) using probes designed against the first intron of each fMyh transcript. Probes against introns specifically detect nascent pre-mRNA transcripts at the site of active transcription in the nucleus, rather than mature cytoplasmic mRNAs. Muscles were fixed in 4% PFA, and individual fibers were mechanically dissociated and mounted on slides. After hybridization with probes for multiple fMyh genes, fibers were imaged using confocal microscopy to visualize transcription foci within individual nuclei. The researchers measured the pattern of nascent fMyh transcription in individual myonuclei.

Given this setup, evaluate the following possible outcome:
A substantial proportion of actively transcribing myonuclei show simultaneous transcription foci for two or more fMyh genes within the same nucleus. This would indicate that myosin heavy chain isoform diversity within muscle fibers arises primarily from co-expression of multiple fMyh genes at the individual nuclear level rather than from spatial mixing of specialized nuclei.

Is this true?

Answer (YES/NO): NO